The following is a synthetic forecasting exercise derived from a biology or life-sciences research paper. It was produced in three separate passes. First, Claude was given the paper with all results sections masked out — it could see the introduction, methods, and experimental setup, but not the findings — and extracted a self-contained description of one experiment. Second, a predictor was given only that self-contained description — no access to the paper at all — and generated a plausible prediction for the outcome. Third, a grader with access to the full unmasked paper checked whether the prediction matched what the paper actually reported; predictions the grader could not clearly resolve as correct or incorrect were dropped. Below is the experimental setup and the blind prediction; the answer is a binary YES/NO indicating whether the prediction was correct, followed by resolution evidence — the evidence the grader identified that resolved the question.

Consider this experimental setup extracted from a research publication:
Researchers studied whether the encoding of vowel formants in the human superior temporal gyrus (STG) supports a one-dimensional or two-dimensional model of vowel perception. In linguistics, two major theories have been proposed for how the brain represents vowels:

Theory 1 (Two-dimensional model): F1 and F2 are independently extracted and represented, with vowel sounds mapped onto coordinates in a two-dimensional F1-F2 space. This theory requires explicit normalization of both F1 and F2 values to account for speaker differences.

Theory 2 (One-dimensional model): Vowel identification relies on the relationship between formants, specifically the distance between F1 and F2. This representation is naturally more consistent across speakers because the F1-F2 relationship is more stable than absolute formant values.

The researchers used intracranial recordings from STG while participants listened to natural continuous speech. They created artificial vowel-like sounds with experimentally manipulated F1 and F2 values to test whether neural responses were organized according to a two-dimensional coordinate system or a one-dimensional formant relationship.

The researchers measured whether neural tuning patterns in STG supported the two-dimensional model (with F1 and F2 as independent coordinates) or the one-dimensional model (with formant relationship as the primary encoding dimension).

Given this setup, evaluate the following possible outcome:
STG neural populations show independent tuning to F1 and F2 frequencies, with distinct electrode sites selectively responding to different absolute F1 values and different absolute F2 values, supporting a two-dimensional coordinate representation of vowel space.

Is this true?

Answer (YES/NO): YES